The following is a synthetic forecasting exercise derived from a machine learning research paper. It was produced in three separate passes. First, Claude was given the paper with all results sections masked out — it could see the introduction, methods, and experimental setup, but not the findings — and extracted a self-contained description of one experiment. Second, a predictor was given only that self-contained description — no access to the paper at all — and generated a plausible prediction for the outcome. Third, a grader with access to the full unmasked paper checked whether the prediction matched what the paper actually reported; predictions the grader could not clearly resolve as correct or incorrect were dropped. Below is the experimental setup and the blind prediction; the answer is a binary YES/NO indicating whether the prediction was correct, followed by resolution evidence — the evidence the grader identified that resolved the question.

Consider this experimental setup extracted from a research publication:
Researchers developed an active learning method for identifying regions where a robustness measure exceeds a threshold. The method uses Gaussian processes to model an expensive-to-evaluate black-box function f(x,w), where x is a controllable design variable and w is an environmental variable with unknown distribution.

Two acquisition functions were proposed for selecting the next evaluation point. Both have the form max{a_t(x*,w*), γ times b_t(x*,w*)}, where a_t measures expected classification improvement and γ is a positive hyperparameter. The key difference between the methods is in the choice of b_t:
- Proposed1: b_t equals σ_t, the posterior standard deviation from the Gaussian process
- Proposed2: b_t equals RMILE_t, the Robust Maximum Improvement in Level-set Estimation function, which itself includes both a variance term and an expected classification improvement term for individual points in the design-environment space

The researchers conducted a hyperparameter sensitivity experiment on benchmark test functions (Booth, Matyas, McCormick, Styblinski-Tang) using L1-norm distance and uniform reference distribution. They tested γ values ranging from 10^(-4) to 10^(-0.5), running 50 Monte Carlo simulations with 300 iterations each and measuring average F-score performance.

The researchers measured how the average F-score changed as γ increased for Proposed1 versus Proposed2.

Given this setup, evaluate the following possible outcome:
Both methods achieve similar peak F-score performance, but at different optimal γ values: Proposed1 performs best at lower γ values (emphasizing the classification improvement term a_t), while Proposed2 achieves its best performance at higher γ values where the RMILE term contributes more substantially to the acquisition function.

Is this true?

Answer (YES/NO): NO